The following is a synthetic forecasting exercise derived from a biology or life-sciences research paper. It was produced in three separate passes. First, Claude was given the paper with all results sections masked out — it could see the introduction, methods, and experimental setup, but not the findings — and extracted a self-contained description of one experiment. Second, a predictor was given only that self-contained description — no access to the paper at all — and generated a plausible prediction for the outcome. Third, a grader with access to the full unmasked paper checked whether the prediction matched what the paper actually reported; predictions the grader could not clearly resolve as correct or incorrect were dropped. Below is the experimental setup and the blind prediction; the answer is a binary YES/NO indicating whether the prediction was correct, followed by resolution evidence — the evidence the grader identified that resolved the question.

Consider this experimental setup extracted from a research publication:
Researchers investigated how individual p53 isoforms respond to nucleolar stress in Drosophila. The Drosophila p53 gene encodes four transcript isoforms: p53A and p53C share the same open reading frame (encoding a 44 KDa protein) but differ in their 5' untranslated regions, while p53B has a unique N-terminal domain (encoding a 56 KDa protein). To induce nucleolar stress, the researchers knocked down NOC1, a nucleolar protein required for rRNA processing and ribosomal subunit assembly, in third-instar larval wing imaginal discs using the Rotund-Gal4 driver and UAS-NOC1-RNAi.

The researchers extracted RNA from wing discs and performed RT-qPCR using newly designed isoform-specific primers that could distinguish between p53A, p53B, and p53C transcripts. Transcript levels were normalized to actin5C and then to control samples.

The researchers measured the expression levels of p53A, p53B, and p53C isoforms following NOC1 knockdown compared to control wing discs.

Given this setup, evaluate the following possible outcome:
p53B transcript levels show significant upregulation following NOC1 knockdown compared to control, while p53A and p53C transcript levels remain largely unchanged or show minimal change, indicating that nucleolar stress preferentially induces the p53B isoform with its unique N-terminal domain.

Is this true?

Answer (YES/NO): NO